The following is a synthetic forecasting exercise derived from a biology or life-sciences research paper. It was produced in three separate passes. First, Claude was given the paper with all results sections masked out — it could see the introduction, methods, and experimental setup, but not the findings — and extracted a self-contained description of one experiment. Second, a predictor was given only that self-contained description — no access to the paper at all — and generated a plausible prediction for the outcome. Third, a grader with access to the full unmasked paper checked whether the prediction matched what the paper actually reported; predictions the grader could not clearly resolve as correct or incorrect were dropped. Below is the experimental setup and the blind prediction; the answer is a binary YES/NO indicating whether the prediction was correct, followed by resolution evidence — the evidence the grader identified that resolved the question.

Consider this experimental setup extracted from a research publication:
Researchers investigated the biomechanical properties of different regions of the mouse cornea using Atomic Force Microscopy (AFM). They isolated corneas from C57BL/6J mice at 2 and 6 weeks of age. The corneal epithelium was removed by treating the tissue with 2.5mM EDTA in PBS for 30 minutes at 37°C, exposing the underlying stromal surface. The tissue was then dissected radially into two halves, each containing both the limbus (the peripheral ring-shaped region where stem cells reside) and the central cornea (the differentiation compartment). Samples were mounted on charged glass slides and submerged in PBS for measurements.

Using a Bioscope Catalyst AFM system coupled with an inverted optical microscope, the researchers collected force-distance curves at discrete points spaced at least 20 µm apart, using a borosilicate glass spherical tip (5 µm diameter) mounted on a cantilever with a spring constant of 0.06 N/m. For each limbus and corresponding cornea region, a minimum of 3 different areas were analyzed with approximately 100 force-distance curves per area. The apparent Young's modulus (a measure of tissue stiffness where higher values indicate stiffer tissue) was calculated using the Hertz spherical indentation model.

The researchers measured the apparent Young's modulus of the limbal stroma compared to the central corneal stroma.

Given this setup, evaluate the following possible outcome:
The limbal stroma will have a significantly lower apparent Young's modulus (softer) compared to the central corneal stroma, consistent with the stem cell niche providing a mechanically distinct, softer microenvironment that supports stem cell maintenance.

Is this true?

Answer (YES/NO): YES